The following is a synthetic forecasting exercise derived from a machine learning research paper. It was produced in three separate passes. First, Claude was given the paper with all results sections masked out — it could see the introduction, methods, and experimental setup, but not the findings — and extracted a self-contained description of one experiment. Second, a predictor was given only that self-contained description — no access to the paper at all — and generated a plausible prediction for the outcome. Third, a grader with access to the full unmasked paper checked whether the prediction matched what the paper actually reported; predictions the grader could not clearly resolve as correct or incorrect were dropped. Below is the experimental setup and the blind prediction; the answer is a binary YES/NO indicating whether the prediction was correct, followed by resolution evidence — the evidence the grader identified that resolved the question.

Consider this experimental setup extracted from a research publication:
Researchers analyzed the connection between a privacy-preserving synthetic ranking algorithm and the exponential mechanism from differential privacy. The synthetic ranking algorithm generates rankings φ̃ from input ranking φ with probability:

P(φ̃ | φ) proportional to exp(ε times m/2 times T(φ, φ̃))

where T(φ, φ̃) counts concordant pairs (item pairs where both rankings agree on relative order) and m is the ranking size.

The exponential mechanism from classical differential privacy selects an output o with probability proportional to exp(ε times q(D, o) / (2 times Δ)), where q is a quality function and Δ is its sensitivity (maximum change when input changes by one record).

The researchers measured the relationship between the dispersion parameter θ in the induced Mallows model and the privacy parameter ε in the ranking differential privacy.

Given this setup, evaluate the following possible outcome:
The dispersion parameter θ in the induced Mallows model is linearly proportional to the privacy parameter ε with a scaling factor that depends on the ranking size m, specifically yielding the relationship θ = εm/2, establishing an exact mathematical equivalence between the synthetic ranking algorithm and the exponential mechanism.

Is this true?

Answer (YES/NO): YES